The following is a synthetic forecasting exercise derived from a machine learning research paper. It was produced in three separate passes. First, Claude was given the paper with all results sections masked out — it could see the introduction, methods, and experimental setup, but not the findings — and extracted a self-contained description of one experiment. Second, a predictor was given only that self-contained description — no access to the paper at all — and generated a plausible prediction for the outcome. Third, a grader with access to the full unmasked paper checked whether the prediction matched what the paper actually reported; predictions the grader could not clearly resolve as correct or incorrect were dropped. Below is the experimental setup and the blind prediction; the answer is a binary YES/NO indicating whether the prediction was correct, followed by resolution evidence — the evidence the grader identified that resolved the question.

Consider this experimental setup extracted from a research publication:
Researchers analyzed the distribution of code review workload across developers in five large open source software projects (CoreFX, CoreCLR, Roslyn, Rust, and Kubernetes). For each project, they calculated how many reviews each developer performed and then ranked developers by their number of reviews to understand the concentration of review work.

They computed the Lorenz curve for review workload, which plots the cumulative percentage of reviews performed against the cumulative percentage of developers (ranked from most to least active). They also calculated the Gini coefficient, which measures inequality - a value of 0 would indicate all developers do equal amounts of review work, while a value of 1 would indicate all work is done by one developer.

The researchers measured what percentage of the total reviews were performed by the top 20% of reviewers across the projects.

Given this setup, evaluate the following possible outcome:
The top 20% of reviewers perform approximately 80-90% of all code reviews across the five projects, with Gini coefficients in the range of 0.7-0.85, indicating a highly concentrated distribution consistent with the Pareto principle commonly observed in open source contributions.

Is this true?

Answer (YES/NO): NO